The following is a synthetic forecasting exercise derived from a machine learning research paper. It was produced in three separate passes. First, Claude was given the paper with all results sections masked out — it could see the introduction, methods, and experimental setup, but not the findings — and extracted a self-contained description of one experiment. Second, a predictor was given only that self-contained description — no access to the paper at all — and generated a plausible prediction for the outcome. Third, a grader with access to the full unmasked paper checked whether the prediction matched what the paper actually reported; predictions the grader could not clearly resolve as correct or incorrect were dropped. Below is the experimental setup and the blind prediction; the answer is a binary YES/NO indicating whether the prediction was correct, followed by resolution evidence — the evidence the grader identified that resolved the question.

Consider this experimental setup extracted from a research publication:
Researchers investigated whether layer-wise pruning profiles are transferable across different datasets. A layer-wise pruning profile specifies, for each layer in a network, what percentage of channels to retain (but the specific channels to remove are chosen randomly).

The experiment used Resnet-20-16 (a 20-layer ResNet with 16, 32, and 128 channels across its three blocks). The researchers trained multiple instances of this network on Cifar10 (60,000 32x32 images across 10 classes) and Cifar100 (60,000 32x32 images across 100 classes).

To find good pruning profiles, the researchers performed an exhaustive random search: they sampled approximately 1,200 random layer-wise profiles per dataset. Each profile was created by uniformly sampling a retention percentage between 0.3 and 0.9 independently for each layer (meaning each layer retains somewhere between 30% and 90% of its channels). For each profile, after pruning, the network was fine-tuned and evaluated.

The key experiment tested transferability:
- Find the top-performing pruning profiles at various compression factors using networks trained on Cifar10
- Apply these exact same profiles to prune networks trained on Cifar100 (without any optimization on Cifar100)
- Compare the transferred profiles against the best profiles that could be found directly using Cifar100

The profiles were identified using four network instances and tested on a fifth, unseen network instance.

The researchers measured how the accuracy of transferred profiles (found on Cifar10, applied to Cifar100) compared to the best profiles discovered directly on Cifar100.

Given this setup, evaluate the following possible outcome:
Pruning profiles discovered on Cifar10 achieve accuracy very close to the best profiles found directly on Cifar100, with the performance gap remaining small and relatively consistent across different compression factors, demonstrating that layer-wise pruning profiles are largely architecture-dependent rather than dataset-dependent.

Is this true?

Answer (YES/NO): YES